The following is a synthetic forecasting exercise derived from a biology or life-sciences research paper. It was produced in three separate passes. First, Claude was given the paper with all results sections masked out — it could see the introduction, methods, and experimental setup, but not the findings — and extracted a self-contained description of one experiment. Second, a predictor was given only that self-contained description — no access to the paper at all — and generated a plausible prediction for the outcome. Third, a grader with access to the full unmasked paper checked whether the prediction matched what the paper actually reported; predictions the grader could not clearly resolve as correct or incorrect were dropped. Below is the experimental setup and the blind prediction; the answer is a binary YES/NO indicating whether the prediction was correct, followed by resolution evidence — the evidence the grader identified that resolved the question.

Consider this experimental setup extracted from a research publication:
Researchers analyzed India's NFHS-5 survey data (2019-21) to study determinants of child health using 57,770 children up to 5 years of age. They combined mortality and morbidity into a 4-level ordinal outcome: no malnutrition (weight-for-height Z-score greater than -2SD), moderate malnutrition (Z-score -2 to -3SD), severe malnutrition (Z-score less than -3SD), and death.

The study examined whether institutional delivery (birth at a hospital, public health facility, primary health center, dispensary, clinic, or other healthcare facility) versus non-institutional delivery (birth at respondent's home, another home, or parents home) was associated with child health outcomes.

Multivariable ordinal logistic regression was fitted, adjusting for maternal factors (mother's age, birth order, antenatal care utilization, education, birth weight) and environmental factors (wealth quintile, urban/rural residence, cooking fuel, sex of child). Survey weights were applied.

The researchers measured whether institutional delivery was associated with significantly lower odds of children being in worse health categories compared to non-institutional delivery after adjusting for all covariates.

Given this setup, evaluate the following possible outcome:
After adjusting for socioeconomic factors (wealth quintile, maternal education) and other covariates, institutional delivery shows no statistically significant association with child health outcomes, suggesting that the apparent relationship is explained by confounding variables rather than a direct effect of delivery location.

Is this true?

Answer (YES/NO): NO